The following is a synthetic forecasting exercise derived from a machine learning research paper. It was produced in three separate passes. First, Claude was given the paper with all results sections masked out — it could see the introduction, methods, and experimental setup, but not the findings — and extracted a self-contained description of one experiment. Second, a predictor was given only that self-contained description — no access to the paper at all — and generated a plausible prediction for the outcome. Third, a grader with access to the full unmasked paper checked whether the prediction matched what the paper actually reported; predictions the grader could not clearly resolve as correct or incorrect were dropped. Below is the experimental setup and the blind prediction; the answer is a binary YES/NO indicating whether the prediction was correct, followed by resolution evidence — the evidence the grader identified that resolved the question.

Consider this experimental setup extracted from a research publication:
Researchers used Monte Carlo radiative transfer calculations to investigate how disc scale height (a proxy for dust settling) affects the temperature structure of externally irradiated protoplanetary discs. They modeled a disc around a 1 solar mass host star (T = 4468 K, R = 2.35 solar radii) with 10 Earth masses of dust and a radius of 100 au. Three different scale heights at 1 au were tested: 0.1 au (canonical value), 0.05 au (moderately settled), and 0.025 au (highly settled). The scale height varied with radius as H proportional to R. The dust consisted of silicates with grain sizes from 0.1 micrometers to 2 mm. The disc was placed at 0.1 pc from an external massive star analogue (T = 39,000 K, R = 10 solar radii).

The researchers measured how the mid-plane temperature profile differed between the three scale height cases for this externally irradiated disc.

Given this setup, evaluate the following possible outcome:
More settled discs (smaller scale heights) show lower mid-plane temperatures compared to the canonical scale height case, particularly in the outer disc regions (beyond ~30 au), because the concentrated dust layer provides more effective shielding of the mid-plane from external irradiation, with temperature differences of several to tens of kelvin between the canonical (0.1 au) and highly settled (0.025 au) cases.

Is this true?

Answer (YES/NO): NO